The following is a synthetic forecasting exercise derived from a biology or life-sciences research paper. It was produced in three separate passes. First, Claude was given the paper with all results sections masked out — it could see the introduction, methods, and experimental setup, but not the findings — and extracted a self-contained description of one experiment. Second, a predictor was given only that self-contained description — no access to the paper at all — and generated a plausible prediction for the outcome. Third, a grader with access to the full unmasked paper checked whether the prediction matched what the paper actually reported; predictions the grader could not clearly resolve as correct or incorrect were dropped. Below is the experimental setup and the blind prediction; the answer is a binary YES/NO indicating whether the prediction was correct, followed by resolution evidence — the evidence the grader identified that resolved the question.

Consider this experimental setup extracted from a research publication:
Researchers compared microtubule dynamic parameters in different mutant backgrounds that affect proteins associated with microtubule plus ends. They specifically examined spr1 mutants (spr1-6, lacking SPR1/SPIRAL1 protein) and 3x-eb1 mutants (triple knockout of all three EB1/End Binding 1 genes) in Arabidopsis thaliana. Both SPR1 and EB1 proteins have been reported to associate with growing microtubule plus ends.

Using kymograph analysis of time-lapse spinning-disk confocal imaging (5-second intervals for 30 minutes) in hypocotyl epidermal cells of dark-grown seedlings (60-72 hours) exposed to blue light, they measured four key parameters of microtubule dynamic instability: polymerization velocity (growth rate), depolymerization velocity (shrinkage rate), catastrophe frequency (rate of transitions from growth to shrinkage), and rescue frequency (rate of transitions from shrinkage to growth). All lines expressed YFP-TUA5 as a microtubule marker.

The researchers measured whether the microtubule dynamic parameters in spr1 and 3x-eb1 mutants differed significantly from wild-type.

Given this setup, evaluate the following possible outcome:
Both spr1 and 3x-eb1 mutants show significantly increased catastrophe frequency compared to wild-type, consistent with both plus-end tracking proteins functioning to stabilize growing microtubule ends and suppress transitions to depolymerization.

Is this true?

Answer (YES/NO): NO